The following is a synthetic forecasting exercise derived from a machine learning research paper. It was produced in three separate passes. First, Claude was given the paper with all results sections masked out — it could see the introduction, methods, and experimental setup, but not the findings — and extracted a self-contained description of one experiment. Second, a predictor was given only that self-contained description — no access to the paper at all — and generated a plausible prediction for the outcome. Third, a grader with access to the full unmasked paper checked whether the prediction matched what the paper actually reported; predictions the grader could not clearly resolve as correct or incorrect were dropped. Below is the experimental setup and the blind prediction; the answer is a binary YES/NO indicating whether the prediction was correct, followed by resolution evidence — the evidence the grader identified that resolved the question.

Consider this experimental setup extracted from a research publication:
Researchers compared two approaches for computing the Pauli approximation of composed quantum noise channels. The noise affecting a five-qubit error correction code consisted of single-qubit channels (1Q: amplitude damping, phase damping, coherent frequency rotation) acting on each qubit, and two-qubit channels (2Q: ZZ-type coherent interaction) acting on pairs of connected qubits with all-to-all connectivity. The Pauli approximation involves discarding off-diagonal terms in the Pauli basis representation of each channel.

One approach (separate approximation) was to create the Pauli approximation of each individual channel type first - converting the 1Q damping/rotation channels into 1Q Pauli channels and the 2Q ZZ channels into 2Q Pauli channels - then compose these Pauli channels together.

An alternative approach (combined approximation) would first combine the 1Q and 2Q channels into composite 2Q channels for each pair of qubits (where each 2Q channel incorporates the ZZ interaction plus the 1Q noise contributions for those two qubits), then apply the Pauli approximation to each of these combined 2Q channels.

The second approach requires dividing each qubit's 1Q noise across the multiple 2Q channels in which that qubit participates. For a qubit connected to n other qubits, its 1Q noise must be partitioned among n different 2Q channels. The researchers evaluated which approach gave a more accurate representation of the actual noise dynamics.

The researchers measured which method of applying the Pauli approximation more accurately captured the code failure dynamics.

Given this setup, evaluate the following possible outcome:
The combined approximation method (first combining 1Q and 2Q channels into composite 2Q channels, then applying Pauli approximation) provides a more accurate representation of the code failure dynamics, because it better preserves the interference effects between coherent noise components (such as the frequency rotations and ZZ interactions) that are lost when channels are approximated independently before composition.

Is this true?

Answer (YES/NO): NO